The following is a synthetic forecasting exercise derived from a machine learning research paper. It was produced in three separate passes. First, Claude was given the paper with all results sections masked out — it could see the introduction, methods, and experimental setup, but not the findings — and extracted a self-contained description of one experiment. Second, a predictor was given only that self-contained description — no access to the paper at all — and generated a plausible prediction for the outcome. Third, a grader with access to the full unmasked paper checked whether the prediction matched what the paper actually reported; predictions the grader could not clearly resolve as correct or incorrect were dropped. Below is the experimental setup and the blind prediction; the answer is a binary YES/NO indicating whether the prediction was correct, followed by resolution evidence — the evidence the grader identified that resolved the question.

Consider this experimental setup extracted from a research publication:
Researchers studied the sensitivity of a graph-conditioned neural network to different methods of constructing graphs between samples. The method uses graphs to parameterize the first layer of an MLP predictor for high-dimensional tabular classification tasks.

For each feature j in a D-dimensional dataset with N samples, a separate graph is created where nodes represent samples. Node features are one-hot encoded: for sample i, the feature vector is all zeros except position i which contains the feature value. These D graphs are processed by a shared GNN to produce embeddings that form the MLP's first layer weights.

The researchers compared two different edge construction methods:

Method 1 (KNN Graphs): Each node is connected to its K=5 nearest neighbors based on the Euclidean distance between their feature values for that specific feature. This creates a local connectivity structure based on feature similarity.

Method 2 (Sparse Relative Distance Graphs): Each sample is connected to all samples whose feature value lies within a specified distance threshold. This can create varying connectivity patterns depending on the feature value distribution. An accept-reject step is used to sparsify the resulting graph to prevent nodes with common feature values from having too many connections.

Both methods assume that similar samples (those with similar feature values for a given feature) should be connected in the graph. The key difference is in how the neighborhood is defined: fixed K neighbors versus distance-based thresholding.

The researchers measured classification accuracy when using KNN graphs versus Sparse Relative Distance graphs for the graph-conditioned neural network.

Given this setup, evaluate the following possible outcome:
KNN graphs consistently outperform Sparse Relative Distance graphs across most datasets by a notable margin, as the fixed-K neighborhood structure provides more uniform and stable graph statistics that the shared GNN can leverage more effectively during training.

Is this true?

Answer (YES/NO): NO